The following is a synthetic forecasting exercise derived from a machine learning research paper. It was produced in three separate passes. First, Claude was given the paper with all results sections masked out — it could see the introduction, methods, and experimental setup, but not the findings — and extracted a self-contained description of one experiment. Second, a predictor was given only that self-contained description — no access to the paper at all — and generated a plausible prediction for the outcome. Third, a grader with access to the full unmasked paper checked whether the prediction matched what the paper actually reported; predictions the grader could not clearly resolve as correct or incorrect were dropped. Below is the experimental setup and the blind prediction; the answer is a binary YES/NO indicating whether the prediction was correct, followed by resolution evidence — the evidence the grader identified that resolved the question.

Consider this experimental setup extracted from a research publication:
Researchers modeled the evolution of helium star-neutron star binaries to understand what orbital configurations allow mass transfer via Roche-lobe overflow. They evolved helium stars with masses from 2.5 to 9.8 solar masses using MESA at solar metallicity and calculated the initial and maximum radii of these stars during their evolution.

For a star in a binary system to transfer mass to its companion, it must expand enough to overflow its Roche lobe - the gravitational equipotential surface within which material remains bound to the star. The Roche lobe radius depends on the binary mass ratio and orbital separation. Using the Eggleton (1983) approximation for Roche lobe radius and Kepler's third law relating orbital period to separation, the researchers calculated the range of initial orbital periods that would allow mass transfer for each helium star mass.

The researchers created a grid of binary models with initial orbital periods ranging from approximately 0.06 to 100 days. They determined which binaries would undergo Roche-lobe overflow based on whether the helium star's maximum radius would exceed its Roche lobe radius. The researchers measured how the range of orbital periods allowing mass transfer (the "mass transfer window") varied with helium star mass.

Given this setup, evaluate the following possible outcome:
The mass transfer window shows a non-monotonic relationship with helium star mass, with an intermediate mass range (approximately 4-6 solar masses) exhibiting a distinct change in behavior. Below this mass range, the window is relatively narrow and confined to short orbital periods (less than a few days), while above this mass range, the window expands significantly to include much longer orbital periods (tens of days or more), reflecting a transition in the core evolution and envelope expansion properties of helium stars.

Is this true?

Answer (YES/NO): NO